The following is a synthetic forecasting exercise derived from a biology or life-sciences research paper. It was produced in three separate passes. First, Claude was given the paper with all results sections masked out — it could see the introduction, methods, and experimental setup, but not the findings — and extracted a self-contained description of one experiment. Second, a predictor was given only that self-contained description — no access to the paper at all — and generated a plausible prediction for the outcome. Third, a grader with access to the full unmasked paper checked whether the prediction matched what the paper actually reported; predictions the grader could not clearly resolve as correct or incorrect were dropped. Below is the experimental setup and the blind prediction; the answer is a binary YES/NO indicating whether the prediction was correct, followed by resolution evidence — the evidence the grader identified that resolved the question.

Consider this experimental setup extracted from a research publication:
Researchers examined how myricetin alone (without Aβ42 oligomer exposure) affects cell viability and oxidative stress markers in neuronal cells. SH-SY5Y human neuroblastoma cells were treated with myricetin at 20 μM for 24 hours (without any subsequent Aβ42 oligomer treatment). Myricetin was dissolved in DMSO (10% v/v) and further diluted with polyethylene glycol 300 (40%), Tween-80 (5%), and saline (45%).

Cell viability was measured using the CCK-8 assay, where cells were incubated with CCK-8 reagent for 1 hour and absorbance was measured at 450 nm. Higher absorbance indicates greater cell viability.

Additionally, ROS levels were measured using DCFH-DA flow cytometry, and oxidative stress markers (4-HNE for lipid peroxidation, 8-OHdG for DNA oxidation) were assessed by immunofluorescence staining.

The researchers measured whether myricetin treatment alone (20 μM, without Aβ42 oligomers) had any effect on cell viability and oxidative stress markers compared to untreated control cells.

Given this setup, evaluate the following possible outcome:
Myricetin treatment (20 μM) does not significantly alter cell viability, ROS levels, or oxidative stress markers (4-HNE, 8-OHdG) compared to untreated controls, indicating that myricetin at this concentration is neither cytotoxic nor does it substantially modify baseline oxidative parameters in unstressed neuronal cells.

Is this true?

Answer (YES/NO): NO